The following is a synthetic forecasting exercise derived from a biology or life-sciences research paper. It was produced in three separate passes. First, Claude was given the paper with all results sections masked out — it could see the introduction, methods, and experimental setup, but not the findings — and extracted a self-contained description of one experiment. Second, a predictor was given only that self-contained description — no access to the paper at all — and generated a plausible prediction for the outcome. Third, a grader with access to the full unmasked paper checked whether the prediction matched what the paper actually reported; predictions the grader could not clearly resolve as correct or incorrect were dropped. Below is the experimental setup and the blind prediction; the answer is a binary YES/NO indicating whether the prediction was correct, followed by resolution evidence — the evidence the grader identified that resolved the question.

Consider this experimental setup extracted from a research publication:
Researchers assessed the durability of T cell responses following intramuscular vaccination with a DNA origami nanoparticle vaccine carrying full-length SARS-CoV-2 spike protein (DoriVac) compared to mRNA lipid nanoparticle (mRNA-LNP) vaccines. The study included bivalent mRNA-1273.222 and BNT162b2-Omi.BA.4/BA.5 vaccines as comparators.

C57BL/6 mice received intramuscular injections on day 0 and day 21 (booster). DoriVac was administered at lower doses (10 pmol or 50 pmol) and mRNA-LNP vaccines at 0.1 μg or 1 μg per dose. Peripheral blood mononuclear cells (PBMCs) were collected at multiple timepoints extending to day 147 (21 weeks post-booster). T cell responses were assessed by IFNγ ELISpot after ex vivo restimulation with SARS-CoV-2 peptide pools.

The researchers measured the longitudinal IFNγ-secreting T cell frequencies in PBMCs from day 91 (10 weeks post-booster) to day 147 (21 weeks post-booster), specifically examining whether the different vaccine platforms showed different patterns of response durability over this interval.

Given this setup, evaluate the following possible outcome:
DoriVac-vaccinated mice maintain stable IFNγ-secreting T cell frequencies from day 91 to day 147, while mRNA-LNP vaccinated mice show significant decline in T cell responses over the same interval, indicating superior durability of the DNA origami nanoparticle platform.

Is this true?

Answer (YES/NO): YES